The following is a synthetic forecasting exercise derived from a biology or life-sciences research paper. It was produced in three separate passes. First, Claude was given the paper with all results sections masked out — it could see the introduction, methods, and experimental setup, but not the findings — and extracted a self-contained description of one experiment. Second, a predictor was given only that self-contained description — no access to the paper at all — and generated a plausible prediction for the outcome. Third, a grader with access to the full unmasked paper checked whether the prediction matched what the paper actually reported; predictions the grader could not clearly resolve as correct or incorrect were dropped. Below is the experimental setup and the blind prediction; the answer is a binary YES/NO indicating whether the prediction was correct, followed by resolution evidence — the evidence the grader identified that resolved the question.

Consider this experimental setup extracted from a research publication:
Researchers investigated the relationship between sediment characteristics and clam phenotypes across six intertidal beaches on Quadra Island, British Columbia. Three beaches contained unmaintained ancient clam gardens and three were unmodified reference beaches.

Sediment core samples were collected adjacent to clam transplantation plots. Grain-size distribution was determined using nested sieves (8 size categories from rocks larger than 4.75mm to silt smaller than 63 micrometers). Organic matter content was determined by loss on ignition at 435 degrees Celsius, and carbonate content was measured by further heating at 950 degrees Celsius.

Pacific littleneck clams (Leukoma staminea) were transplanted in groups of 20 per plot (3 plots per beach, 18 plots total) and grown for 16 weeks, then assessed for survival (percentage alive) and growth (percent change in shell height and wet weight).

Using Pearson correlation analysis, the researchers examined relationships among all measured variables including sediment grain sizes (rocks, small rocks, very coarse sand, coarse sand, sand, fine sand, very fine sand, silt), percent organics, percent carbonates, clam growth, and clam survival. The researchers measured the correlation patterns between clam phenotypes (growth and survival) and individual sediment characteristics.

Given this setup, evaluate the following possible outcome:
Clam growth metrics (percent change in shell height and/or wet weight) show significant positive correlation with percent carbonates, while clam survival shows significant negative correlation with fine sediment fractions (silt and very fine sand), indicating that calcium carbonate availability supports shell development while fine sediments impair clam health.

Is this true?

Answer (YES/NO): NO